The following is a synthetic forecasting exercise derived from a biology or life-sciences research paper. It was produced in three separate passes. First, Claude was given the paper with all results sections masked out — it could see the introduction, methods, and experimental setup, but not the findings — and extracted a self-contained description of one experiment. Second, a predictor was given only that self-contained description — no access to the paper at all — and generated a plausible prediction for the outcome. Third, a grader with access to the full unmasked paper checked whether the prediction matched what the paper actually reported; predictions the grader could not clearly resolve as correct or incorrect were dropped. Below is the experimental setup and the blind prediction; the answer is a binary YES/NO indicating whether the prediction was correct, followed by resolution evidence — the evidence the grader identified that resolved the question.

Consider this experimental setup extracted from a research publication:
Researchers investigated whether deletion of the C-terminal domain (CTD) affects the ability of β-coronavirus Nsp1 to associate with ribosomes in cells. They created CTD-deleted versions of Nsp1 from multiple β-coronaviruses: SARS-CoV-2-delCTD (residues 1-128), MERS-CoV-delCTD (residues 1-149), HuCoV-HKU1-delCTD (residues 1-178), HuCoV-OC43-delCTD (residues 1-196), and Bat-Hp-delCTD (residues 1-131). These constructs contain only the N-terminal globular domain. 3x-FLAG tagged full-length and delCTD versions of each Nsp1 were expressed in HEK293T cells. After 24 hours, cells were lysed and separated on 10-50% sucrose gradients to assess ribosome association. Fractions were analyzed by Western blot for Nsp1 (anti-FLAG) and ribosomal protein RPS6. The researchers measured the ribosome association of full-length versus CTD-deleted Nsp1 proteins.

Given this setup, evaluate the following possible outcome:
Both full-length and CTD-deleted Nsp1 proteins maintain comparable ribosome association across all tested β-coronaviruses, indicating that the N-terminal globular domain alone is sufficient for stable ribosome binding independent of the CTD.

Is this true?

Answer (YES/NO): NO